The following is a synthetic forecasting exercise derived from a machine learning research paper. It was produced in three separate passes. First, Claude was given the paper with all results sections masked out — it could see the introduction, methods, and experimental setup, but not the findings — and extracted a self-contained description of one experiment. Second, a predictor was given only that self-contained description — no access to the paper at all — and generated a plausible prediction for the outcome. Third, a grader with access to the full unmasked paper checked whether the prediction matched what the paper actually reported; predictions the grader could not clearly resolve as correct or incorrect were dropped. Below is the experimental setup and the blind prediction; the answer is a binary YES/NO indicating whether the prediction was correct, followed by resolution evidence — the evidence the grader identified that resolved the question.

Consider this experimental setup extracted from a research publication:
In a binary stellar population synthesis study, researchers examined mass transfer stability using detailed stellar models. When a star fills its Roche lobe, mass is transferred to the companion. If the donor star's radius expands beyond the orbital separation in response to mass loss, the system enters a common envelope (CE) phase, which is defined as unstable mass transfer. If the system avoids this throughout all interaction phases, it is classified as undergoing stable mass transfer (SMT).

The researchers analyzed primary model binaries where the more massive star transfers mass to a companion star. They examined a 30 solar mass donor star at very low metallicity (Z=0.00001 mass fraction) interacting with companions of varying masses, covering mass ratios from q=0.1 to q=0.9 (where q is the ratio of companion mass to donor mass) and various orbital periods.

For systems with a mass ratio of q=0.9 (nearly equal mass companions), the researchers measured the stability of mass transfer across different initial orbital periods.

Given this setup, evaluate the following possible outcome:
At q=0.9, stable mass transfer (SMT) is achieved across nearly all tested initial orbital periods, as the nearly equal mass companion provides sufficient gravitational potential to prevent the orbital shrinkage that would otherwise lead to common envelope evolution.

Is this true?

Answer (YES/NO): NO